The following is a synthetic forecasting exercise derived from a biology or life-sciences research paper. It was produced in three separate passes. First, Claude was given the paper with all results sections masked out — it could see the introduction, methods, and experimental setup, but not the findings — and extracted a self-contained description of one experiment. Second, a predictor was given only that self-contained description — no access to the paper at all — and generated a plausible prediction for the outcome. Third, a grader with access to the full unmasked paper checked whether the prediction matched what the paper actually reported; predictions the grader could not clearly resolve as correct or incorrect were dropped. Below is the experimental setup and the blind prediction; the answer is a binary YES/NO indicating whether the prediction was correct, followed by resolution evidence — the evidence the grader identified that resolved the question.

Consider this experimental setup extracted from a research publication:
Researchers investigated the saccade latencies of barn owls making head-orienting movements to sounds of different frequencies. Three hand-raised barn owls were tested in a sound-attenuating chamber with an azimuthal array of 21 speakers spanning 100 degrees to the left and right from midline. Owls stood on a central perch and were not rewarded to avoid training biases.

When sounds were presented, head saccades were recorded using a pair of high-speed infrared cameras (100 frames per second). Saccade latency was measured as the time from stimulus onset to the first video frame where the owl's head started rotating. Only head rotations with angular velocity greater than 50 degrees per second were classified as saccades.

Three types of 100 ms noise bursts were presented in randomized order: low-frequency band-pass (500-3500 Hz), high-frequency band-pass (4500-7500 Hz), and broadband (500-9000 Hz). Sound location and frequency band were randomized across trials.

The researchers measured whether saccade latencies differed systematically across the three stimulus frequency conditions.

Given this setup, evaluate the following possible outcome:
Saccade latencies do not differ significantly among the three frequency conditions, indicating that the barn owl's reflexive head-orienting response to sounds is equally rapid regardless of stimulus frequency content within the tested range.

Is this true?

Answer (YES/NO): YES